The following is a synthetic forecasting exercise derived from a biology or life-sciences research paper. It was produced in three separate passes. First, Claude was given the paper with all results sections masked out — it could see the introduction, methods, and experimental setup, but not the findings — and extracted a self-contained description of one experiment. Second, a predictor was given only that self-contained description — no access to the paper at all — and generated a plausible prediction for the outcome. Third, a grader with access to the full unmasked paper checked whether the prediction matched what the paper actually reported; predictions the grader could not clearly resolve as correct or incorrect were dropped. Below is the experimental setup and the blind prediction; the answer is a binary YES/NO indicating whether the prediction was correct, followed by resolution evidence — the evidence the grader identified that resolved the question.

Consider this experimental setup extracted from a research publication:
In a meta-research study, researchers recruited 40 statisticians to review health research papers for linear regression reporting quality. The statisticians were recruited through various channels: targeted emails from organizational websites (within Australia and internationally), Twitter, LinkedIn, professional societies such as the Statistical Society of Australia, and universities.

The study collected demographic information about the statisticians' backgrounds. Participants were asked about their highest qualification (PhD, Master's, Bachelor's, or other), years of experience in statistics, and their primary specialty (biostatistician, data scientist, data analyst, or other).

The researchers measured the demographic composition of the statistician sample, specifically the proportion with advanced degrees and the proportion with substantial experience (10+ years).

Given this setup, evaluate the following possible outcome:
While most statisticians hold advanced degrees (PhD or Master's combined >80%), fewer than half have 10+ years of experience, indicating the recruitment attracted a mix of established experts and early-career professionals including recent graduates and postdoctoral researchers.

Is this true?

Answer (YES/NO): NO